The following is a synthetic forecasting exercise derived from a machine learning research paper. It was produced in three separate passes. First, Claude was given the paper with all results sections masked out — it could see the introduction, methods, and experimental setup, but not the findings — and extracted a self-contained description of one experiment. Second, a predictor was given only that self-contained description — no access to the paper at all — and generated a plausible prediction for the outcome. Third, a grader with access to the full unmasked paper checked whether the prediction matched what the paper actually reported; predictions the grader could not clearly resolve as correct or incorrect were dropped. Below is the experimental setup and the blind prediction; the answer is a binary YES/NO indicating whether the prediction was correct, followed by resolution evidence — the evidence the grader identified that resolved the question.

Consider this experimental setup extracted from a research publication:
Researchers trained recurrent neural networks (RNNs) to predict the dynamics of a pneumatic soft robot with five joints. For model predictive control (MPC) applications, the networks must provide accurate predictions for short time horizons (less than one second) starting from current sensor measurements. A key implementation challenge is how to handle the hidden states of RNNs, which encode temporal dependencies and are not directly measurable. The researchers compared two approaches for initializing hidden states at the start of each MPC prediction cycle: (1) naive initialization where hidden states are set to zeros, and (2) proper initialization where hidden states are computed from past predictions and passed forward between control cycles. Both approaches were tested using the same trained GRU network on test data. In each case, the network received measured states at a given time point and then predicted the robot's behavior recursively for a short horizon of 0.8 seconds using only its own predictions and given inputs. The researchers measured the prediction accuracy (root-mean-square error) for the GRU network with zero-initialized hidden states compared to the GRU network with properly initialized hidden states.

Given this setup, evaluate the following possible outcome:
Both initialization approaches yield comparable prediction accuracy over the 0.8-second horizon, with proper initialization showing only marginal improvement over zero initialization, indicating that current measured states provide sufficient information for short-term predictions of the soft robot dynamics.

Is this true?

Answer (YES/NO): NO